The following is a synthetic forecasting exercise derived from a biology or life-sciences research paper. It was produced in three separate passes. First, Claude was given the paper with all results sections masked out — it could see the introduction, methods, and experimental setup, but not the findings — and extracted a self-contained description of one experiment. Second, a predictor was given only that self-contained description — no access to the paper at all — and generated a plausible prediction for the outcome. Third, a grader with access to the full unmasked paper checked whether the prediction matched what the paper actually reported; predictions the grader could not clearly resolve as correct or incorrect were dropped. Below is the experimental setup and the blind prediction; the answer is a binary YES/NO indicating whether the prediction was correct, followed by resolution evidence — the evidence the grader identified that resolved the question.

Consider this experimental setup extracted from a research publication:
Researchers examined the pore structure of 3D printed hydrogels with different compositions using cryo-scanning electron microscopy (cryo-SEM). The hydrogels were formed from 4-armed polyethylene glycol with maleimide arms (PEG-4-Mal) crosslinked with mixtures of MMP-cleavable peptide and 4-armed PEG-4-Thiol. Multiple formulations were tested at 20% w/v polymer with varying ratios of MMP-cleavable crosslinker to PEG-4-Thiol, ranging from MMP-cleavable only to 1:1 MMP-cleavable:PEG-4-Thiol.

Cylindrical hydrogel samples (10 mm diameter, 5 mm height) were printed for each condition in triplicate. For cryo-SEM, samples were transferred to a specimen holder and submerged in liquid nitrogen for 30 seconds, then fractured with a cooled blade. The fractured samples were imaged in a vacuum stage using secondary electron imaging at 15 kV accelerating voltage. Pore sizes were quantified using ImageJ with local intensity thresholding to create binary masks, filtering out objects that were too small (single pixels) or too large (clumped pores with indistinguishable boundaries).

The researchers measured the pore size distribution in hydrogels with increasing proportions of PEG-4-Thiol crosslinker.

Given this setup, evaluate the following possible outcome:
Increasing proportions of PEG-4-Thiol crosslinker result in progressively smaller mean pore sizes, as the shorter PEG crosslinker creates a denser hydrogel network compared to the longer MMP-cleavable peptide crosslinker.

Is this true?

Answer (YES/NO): NO